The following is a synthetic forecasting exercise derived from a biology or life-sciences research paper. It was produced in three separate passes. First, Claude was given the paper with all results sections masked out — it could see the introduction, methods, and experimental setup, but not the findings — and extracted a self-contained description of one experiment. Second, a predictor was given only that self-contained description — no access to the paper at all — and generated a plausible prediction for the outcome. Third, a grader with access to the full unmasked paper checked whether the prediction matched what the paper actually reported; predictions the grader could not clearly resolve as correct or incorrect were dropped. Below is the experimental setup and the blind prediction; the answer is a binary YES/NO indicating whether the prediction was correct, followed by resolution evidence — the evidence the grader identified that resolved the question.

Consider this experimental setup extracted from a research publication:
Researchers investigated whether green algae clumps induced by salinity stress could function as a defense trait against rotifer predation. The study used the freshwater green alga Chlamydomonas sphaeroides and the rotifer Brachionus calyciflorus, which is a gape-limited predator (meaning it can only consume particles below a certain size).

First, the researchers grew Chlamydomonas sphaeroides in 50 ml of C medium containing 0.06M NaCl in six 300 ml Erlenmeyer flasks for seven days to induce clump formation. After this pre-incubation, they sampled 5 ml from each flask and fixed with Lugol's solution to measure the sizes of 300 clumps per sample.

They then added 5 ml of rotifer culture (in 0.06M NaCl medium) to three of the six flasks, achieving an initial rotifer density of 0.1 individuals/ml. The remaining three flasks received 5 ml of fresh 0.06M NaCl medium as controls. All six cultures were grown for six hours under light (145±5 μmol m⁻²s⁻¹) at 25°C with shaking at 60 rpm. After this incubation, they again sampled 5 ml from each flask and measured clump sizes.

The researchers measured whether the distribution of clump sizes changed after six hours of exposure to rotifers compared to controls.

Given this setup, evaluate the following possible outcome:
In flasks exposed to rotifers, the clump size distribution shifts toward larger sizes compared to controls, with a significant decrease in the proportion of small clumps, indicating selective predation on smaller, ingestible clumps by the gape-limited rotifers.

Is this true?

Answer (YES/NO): YES